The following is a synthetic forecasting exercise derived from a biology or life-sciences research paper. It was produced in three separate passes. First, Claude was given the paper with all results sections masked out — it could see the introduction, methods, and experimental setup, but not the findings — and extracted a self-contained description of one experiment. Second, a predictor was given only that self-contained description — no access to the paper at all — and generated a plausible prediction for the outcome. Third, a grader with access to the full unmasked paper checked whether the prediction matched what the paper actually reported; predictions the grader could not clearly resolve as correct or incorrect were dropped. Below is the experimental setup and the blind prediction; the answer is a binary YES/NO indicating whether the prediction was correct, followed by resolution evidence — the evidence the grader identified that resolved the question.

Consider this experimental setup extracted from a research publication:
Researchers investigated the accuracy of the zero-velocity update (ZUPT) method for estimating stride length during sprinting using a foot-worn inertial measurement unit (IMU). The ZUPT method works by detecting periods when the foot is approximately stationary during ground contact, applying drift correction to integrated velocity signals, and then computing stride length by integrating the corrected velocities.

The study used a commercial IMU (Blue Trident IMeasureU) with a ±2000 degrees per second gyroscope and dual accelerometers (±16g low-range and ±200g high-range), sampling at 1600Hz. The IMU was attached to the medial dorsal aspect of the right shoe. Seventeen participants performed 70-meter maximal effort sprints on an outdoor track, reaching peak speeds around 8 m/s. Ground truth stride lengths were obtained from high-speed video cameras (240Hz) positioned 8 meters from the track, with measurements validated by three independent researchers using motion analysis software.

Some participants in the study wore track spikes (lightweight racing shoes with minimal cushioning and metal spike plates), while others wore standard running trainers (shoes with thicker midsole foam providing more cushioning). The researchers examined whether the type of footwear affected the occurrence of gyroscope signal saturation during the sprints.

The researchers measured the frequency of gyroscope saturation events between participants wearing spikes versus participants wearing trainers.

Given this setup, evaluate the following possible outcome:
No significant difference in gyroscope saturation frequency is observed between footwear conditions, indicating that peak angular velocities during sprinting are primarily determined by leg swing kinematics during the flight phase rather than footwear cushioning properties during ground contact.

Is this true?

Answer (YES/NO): NO